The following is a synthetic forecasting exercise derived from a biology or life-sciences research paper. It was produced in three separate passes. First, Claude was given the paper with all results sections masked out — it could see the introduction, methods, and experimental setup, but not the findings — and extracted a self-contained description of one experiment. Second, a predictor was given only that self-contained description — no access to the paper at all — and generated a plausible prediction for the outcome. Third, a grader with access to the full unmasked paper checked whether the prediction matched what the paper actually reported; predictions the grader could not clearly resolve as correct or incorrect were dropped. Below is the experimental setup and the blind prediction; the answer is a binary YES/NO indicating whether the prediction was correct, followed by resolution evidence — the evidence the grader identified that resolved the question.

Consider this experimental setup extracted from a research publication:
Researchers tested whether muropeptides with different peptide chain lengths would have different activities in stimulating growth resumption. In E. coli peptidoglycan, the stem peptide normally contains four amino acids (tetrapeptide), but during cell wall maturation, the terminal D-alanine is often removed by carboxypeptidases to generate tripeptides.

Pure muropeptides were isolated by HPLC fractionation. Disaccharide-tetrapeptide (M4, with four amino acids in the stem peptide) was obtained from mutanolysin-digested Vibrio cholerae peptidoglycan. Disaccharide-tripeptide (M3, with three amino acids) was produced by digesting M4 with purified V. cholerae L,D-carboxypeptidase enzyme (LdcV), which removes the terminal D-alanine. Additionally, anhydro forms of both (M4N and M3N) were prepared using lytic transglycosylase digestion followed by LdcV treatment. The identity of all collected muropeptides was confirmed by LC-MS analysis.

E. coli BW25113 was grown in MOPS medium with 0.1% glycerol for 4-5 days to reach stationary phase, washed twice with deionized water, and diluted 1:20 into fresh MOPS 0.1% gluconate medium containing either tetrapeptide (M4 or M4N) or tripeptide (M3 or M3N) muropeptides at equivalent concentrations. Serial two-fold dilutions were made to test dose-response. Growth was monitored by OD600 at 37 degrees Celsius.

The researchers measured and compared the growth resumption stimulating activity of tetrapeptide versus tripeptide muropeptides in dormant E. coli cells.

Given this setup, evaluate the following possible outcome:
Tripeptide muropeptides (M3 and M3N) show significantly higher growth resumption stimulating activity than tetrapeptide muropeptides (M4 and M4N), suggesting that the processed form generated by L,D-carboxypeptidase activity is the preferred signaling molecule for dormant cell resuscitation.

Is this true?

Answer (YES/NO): NO